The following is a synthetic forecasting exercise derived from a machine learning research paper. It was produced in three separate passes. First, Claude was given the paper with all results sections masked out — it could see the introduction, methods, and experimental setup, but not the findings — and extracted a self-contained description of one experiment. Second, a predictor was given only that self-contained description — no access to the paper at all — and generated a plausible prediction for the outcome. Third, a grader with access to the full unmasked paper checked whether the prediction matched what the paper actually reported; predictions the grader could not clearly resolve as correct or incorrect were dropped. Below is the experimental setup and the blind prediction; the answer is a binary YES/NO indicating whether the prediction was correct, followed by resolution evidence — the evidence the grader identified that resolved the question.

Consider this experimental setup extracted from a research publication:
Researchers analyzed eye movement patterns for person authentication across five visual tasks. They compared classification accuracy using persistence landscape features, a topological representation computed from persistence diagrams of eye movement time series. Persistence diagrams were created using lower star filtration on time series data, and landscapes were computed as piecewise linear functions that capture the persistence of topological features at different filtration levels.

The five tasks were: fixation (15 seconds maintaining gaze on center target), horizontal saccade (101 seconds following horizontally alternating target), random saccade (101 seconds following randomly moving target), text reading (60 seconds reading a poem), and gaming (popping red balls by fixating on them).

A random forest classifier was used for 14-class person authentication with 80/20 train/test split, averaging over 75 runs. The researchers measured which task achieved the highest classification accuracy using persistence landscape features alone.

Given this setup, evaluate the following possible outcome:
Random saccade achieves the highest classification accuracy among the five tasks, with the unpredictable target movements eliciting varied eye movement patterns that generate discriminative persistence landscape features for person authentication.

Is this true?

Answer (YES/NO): NO